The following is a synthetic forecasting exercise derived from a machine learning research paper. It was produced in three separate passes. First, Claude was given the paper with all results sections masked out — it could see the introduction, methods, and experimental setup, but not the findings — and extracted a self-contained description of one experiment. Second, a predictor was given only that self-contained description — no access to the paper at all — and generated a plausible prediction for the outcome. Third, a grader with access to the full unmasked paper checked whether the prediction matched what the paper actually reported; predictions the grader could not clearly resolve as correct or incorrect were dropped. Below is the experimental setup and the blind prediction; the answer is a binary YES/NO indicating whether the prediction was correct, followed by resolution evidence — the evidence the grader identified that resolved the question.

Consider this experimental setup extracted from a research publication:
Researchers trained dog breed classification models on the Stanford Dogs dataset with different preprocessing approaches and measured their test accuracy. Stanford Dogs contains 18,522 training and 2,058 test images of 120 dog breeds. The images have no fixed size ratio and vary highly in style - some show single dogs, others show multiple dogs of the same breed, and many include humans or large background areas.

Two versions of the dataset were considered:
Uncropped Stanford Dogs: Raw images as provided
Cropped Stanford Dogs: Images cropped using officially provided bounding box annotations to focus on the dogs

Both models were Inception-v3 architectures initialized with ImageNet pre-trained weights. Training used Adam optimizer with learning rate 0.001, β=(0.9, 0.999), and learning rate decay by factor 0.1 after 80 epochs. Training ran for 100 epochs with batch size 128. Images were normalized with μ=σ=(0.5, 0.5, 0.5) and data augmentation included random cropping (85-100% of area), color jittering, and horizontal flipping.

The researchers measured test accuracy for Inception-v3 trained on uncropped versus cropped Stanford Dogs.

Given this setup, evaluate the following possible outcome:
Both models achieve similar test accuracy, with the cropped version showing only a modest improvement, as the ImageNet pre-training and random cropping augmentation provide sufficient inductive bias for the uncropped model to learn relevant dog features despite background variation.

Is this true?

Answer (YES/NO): NO